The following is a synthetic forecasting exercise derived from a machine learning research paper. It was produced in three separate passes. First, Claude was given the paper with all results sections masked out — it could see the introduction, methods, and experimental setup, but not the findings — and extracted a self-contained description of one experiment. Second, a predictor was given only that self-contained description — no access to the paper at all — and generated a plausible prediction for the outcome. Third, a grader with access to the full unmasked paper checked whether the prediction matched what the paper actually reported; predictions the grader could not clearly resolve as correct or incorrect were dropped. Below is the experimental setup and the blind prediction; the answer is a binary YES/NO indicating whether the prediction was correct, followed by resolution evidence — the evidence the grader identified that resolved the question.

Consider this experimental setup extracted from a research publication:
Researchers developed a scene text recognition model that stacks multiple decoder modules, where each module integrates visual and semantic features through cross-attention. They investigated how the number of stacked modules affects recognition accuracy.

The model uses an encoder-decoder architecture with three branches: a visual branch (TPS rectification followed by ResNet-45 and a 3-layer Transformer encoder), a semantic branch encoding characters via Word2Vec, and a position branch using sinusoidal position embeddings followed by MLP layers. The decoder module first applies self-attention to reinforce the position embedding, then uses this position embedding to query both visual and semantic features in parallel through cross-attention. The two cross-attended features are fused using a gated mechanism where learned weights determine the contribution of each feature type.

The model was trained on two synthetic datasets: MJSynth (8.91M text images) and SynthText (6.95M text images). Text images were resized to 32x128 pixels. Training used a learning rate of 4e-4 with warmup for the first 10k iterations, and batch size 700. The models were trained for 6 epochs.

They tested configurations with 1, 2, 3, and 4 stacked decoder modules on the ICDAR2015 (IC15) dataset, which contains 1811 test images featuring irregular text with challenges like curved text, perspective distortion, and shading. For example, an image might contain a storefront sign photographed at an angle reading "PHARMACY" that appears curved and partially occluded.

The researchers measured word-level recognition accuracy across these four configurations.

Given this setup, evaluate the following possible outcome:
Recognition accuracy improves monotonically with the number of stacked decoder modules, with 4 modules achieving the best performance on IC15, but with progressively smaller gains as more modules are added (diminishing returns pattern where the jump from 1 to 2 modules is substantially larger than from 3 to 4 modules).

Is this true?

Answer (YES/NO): NO